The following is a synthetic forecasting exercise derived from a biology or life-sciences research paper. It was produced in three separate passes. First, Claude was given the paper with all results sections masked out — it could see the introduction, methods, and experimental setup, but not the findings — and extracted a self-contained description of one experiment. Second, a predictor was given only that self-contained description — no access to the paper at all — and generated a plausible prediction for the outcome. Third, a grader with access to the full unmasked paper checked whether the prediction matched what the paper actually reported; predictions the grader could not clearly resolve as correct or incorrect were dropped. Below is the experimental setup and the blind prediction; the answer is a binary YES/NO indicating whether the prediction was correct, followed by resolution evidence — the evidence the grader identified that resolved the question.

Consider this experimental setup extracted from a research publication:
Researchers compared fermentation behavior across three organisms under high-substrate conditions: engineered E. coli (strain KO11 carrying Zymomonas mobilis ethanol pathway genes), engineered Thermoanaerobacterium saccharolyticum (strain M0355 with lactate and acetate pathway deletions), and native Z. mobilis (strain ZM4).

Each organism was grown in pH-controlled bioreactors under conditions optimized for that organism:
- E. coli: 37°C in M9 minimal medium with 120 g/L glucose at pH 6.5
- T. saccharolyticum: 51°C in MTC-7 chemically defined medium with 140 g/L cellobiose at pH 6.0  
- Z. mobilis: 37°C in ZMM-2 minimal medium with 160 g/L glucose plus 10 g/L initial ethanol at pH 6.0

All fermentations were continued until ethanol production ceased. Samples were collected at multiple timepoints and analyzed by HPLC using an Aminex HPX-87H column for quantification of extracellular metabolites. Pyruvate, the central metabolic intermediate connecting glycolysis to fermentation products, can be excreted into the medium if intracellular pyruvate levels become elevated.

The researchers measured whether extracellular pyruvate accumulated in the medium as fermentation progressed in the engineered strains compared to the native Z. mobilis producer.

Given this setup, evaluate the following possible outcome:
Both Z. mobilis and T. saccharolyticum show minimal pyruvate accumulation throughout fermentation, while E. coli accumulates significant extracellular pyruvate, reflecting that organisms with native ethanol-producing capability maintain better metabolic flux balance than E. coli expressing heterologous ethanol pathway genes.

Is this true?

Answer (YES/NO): NO